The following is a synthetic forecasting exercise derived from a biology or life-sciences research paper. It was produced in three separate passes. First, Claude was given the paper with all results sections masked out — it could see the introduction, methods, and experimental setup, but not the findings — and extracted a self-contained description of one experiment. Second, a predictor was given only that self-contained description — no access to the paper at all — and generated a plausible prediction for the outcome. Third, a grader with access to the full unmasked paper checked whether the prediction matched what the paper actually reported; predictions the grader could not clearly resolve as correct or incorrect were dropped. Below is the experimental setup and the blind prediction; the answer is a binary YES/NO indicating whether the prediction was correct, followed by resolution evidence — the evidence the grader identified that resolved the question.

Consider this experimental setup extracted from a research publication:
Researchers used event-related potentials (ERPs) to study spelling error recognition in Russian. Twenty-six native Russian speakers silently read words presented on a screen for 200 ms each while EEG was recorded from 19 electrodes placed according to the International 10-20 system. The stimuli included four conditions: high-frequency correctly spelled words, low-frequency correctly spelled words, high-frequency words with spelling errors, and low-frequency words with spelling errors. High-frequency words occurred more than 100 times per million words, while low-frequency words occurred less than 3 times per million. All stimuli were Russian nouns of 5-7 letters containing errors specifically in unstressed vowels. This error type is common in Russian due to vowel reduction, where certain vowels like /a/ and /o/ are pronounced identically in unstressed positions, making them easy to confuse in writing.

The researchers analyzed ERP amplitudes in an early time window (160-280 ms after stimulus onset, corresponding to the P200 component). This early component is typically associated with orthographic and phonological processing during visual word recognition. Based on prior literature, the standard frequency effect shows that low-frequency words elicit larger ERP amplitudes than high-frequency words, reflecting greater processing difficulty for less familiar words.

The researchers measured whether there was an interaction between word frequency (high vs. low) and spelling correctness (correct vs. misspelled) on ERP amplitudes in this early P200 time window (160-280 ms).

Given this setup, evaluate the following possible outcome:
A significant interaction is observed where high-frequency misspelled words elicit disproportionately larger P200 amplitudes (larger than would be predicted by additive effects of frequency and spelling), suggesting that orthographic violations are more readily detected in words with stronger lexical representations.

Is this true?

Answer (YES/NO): NO